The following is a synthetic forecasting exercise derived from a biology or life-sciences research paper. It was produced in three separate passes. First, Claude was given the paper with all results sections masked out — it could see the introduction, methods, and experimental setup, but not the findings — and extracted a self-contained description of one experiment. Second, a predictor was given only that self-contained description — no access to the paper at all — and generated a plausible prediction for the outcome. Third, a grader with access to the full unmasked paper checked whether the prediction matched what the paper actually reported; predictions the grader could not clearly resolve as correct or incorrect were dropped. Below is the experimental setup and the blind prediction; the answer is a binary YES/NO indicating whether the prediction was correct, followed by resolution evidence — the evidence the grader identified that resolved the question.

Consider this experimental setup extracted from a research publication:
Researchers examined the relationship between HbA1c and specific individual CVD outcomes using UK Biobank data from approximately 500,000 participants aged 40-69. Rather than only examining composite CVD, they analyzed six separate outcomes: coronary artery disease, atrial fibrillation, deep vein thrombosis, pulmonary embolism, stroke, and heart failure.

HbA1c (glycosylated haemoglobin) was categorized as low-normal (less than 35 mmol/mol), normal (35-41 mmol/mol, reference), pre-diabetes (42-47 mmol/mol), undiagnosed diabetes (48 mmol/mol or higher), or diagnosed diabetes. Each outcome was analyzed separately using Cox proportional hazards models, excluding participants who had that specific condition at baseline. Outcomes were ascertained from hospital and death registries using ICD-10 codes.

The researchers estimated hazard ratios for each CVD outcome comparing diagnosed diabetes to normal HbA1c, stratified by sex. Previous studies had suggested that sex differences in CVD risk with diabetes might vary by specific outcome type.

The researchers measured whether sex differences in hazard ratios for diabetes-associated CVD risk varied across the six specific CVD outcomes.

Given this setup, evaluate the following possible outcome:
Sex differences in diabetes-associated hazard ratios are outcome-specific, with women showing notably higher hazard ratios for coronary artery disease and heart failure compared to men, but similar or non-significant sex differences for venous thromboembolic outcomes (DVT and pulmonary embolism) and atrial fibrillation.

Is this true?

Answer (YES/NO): YES